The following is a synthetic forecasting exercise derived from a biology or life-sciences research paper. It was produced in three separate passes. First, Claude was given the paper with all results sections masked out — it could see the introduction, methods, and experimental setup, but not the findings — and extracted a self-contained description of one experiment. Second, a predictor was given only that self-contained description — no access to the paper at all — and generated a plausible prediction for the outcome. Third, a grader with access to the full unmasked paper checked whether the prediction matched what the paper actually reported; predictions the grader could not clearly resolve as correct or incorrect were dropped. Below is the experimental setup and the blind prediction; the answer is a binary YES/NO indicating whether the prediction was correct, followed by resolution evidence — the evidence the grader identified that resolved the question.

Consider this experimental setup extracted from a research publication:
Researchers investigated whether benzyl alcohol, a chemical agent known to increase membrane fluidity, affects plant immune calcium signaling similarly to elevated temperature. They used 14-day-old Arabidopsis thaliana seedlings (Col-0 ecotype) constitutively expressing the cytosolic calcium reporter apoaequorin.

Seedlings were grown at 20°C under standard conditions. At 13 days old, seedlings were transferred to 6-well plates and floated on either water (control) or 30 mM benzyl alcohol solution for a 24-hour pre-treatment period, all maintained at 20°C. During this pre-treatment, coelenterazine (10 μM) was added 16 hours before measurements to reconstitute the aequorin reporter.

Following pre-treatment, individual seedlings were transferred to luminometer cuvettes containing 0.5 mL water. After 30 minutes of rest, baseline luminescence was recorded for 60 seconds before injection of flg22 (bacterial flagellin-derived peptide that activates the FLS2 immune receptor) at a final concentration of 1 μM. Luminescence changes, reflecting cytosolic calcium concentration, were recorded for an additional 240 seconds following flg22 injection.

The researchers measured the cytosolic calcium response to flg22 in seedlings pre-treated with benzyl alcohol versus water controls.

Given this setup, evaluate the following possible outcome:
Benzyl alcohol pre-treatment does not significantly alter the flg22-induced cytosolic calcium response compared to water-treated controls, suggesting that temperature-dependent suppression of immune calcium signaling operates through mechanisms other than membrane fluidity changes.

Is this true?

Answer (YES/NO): NO